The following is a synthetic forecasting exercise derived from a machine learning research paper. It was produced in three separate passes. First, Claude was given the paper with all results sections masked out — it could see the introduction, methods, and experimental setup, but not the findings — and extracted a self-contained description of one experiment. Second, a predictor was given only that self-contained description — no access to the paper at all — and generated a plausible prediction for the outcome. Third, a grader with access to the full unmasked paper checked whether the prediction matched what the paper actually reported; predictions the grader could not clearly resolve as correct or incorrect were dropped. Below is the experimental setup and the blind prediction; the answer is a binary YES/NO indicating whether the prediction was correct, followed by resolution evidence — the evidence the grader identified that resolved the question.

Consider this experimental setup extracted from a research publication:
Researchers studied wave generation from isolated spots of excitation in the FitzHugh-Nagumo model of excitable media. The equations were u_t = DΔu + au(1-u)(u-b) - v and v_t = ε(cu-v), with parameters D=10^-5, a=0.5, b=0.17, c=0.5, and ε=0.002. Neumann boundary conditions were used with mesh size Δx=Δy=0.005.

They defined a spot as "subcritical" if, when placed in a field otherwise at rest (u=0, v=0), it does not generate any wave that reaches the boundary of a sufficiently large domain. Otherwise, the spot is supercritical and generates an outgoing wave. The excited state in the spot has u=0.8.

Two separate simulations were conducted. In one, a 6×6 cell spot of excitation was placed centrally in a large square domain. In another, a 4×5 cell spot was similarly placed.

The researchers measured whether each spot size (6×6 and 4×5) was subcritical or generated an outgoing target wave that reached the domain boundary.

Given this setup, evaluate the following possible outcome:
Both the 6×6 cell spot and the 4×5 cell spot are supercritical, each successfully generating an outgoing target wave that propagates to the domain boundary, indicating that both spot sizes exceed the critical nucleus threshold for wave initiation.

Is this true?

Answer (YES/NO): NO